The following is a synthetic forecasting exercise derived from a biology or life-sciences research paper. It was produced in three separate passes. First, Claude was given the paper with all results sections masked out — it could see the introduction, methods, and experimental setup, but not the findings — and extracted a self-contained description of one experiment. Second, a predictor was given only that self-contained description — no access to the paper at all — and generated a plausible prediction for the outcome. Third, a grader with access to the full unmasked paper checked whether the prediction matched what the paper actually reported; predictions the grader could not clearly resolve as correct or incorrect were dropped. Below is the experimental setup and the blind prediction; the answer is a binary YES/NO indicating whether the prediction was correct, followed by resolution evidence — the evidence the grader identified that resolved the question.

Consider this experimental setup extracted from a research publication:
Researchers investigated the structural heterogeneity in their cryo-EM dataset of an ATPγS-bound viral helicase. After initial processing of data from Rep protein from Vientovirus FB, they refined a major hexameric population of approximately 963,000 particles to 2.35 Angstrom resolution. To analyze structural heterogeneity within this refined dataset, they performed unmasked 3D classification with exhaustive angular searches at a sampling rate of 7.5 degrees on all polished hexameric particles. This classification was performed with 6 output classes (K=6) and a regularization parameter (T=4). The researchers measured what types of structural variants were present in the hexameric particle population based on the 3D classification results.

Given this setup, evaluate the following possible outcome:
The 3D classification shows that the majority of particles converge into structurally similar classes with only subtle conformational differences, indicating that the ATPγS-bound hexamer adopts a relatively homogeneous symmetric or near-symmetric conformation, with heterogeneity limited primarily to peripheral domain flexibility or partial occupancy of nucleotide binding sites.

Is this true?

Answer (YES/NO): YES